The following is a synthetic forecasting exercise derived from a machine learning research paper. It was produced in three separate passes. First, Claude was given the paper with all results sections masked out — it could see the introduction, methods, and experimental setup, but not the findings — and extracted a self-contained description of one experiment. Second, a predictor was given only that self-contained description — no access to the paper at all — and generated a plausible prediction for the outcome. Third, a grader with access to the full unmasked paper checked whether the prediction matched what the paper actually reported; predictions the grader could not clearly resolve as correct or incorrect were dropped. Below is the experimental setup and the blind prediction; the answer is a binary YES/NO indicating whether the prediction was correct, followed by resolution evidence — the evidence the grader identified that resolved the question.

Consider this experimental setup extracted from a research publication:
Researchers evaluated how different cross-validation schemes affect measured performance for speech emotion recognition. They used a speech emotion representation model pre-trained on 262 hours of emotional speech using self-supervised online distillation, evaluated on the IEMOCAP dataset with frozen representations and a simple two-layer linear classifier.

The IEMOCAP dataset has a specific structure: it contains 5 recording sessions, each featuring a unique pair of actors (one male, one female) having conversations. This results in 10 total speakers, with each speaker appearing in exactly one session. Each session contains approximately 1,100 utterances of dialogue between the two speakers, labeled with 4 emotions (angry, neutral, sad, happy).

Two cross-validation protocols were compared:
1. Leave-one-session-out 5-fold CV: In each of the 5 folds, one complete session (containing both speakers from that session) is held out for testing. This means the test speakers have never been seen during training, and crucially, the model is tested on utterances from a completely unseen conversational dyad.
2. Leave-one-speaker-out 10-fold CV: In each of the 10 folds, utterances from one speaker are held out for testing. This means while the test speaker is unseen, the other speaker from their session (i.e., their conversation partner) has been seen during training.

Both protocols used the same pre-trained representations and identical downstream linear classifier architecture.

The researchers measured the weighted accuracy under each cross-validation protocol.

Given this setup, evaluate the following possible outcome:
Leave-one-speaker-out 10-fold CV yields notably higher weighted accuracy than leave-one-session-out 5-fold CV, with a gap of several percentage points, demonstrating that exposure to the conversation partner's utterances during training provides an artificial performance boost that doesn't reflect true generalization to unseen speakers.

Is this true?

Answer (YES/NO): NO